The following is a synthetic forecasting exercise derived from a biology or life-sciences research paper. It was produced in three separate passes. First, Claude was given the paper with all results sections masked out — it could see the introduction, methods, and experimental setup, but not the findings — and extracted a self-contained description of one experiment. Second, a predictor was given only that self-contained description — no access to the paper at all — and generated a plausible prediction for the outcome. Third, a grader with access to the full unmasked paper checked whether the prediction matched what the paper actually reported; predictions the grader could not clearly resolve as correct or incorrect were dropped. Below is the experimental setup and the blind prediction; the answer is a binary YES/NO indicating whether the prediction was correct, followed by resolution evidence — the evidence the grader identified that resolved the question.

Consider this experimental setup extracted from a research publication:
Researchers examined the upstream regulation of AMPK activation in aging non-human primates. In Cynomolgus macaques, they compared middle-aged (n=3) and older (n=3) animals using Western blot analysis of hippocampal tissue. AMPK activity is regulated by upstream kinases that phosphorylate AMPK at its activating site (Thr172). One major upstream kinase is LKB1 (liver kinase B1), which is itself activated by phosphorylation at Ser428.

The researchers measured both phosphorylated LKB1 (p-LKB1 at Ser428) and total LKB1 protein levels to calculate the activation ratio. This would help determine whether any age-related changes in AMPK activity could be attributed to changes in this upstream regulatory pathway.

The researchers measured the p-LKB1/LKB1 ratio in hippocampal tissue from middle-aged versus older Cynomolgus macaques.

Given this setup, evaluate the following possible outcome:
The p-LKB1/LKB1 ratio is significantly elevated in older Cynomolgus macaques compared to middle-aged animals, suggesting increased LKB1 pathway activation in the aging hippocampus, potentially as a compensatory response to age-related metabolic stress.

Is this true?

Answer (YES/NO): NO